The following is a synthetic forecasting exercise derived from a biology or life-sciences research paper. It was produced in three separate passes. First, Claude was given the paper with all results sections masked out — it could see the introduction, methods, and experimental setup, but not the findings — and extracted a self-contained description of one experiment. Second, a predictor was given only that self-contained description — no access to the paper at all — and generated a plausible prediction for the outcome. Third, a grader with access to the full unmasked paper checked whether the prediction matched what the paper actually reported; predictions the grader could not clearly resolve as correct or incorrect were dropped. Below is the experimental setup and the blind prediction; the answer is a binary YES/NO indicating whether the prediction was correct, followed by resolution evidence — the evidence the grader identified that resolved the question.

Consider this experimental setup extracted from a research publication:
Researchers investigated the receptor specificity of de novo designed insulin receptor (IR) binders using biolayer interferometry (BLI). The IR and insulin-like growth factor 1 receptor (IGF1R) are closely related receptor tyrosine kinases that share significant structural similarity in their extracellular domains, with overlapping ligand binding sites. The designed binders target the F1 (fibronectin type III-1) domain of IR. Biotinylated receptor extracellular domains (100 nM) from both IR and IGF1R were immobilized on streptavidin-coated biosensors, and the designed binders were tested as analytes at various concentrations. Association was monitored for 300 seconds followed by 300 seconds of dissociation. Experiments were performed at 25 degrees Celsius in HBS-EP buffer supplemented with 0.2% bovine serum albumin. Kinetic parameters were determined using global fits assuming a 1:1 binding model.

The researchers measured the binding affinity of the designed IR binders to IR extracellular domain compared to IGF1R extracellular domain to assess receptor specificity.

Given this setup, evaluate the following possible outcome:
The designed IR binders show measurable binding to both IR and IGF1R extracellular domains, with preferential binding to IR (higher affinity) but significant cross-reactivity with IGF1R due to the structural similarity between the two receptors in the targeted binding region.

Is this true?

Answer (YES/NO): NO